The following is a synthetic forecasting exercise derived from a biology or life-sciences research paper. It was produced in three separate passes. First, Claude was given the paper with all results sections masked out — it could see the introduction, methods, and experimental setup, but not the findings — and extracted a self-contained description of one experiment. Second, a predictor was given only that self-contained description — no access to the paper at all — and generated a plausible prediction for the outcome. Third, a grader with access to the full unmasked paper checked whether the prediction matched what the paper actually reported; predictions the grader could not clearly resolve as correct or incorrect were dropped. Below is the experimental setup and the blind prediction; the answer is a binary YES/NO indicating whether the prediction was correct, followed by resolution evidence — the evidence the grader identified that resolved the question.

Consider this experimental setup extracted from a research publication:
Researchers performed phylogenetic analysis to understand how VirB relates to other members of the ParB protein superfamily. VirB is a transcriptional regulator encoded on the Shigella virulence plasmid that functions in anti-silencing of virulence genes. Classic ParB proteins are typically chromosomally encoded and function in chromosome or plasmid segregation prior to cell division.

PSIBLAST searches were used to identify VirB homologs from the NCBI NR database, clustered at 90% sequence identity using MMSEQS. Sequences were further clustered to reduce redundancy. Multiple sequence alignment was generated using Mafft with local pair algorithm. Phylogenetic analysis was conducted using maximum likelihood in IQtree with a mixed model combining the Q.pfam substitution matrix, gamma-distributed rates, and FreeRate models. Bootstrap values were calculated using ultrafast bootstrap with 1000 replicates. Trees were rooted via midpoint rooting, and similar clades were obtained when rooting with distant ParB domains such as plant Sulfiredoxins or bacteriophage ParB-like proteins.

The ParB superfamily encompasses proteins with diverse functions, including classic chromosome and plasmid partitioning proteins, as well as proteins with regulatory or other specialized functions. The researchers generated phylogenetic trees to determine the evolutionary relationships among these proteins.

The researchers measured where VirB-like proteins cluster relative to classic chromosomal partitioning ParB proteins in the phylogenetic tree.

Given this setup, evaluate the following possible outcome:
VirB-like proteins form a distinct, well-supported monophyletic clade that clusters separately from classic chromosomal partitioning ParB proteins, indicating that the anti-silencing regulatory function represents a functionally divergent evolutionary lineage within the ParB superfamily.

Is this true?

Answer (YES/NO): YES